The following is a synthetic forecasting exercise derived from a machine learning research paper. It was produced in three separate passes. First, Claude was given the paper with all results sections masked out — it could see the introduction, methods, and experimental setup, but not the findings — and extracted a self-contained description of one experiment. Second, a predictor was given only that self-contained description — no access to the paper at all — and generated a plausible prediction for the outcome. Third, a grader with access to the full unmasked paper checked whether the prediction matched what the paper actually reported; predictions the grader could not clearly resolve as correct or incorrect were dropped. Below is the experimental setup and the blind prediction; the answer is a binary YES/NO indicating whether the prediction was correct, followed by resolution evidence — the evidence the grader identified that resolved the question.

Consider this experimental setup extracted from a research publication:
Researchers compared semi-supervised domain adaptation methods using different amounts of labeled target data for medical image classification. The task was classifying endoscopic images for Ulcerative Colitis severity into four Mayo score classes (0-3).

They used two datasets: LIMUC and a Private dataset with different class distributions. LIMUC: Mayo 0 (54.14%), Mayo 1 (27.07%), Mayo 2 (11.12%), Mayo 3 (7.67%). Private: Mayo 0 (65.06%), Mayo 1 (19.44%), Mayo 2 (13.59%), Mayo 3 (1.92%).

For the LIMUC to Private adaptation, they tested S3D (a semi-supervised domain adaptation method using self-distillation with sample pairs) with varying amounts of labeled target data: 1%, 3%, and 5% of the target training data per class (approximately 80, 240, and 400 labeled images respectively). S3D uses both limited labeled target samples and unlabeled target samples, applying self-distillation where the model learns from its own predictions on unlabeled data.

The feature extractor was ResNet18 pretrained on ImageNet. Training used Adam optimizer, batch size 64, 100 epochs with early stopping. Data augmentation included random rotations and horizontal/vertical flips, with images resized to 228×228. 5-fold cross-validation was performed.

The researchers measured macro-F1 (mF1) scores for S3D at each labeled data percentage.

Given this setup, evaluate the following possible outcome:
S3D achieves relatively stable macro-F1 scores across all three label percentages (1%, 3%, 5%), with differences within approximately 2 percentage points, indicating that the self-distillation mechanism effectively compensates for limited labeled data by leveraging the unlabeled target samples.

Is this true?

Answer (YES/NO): NO